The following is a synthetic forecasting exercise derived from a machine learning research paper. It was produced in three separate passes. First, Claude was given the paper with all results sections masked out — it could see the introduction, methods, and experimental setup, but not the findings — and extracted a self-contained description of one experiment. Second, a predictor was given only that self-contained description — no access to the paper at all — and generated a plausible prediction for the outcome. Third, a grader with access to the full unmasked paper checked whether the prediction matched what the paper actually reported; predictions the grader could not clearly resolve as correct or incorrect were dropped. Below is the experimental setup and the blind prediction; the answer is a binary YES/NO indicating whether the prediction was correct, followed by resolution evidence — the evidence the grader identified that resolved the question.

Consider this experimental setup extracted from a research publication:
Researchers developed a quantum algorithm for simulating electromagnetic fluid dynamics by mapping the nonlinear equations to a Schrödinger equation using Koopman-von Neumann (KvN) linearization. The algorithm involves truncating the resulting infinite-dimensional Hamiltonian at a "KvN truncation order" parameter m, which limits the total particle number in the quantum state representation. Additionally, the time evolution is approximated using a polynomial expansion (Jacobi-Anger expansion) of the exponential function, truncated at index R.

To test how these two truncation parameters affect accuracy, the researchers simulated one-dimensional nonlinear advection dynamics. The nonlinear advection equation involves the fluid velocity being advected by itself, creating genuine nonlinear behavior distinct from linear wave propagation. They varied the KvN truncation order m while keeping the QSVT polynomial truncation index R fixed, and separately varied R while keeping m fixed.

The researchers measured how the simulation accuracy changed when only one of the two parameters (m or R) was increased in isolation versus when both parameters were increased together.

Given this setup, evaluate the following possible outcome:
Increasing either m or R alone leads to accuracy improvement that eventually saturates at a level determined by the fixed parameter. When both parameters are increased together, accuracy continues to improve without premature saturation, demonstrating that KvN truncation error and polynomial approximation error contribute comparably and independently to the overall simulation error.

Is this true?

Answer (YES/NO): NO